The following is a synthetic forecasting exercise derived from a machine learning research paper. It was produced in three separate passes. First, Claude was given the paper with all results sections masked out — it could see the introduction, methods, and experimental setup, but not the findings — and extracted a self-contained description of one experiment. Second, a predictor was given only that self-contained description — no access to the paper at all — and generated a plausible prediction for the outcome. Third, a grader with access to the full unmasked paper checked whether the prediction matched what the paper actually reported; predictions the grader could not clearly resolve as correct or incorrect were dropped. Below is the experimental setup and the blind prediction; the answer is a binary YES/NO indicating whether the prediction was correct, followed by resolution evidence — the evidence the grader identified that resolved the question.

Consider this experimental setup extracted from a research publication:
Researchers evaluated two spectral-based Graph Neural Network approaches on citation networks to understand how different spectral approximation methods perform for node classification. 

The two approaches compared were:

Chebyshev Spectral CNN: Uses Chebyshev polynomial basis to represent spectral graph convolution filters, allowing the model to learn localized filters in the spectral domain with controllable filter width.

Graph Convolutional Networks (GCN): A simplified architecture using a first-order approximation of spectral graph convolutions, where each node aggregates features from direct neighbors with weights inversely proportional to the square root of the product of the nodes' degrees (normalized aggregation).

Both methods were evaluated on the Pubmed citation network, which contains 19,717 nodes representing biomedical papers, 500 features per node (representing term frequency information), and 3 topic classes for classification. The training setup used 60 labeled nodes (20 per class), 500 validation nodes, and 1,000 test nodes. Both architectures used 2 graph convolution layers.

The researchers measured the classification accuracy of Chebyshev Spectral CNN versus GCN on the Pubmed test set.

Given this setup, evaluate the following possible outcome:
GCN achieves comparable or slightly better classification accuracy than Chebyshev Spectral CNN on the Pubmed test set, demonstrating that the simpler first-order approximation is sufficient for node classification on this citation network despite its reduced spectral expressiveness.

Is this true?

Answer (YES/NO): NO